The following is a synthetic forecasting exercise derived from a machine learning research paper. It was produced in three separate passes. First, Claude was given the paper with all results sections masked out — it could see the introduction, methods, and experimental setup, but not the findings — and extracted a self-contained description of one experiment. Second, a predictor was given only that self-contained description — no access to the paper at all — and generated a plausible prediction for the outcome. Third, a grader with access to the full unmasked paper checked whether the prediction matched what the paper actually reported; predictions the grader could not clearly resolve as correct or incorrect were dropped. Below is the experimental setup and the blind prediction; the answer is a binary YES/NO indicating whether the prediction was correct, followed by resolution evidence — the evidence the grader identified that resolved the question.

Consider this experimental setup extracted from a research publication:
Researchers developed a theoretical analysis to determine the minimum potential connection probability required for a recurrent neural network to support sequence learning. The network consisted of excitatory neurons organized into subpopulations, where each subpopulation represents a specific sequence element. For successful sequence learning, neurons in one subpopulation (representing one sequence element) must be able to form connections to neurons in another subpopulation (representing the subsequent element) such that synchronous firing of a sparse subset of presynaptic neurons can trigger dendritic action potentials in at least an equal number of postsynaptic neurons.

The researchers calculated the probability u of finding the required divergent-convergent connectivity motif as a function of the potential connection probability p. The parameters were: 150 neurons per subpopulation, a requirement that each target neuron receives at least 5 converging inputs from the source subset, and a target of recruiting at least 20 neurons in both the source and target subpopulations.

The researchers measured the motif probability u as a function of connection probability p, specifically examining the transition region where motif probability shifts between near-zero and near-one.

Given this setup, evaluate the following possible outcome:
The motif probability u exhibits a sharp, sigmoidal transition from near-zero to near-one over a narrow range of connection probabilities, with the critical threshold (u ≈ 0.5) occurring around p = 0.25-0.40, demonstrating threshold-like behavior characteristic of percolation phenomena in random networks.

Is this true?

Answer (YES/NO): NO